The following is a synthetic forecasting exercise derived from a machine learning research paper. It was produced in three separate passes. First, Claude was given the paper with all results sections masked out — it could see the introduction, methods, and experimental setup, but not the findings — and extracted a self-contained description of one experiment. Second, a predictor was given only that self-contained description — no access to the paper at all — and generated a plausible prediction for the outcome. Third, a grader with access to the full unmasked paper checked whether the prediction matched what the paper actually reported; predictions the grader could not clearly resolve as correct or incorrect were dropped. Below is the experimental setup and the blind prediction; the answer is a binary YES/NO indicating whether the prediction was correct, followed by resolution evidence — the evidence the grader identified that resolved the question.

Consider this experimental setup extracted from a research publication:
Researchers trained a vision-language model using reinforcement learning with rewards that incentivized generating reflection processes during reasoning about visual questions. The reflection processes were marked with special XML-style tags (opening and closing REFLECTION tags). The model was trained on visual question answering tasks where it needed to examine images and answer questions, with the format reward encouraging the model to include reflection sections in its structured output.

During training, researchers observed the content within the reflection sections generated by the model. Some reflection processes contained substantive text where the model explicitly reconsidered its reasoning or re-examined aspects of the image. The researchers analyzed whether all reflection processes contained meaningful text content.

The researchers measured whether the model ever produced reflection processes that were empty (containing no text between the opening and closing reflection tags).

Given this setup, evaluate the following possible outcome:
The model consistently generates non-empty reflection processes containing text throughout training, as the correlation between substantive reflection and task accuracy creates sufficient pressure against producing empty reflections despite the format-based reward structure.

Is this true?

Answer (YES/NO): NO